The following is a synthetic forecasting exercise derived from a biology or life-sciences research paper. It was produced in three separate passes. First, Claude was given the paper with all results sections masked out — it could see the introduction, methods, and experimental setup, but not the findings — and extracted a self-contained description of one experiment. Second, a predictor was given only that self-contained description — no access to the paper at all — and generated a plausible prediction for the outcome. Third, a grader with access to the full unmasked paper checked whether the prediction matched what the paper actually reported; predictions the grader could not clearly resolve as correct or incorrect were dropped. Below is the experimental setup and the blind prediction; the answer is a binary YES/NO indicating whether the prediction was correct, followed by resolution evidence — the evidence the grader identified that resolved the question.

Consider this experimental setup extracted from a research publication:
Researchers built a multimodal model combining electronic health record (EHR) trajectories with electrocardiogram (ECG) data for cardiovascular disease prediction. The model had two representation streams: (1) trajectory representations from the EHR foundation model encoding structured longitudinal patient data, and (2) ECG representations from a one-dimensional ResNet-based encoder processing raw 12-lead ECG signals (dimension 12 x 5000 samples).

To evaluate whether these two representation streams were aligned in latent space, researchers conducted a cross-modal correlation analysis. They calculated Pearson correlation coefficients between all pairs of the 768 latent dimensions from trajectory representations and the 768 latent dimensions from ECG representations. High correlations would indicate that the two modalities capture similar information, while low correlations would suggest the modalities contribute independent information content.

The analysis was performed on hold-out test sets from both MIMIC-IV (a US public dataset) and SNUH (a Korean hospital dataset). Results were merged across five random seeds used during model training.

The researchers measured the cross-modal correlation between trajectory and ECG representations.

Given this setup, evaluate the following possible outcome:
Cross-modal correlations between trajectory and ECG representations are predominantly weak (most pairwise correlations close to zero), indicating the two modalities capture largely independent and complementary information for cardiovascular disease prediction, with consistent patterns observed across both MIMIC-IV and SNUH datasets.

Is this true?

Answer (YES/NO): YES